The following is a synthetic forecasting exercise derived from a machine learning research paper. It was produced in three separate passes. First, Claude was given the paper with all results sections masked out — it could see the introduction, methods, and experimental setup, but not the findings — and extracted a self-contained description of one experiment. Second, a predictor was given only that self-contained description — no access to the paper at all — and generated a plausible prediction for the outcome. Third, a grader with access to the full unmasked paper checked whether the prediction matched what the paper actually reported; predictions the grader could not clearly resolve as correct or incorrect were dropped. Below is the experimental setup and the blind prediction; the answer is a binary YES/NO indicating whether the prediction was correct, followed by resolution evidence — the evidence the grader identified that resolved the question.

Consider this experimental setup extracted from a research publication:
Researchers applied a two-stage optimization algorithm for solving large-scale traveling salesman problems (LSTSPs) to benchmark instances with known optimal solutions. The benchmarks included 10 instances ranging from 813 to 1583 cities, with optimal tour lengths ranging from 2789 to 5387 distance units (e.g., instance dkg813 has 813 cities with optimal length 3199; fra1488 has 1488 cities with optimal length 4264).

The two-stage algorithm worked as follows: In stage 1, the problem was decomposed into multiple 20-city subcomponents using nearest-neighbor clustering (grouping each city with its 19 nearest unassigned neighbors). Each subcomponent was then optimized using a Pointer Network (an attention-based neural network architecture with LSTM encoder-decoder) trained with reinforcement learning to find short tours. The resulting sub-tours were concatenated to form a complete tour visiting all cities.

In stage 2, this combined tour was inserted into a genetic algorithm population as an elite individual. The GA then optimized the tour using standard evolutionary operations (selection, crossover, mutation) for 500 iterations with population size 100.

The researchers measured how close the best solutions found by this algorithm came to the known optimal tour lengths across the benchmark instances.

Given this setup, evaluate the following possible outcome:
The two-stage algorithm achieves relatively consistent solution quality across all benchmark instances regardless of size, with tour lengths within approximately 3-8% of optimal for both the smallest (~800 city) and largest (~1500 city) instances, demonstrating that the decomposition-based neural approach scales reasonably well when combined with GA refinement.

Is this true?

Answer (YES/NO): NO